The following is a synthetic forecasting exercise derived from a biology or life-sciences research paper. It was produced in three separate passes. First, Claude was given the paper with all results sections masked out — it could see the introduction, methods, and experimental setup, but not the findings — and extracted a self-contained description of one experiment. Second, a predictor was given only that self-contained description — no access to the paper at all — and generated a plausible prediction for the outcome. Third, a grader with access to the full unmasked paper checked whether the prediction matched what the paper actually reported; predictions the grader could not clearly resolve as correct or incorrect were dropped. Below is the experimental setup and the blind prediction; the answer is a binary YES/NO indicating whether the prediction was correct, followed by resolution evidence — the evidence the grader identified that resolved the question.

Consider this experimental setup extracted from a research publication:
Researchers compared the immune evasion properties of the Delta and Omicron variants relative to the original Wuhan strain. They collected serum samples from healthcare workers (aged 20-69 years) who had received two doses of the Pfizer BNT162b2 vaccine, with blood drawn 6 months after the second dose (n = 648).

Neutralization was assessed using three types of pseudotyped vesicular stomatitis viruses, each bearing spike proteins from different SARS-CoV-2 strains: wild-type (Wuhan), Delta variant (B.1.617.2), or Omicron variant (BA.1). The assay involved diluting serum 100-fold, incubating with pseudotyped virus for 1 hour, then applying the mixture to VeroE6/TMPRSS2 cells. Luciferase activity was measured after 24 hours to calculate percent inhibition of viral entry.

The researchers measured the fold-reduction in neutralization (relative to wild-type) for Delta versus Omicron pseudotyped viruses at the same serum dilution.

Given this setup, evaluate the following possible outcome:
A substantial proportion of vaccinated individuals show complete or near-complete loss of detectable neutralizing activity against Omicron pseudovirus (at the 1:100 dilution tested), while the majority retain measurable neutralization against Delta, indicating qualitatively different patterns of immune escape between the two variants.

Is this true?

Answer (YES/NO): NO